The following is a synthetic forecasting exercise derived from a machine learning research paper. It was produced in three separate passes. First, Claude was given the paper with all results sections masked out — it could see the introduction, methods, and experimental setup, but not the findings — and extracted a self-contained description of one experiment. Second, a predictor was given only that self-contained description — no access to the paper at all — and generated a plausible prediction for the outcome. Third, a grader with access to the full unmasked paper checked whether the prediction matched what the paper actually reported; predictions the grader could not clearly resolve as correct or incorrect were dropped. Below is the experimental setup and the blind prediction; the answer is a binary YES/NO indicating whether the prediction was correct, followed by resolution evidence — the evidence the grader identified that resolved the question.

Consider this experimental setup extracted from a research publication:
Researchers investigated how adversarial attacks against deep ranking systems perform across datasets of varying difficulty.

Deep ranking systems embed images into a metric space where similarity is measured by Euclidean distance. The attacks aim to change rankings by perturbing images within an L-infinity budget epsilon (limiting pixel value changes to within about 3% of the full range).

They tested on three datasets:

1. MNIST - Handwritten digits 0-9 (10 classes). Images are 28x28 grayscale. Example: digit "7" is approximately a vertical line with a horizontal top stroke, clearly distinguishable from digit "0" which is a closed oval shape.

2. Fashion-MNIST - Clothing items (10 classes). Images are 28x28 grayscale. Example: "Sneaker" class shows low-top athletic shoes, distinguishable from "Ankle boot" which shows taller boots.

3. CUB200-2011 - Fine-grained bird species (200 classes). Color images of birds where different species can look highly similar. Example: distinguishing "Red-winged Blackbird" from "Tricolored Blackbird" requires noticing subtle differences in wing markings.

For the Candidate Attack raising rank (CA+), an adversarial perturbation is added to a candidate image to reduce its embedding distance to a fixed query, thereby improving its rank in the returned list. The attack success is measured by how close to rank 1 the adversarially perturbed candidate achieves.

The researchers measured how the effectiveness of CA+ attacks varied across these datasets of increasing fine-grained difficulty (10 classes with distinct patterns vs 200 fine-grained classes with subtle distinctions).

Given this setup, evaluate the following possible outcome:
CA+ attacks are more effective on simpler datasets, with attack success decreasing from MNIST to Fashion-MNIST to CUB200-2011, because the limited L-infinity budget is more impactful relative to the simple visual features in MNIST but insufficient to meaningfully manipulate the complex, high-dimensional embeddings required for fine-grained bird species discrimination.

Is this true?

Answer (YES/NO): NO